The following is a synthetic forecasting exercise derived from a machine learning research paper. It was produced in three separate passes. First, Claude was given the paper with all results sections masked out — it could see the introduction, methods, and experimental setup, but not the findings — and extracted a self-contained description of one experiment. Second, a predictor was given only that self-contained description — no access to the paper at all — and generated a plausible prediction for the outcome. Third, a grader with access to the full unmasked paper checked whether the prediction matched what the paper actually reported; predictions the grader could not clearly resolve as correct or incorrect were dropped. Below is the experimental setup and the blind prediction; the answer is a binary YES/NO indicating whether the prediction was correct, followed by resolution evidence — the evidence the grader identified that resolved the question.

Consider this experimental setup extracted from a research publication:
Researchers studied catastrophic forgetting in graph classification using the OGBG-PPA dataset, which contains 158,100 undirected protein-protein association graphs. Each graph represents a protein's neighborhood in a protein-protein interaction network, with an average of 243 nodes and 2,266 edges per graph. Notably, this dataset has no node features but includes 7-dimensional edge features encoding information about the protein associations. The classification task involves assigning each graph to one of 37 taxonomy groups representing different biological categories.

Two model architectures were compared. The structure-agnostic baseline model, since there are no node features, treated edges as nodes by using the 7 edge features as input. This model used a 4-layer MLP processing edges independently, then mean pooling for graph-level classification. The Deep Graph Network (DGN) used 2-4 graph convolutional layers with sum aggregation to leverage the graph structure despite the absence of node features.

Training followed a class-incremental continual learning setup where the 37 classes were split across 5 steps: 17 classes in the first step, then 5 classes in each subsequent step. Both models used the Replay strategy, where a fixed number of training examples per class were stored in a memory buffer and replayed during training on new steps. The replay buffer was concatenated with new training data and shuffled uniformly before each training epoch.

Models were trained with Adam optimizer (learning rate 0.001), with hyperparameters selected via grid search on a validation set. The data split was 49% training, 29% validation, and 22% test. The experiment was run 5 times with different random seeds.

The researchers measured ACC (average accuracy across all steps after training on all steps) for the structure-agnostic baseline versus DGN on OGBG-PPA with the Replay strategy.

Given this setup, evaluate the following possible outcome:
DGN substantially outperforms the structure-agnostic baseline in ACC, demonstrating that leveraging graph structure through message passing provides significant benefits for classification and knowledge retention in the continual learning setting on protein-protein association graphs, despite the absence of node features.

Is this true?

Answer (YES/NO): NO